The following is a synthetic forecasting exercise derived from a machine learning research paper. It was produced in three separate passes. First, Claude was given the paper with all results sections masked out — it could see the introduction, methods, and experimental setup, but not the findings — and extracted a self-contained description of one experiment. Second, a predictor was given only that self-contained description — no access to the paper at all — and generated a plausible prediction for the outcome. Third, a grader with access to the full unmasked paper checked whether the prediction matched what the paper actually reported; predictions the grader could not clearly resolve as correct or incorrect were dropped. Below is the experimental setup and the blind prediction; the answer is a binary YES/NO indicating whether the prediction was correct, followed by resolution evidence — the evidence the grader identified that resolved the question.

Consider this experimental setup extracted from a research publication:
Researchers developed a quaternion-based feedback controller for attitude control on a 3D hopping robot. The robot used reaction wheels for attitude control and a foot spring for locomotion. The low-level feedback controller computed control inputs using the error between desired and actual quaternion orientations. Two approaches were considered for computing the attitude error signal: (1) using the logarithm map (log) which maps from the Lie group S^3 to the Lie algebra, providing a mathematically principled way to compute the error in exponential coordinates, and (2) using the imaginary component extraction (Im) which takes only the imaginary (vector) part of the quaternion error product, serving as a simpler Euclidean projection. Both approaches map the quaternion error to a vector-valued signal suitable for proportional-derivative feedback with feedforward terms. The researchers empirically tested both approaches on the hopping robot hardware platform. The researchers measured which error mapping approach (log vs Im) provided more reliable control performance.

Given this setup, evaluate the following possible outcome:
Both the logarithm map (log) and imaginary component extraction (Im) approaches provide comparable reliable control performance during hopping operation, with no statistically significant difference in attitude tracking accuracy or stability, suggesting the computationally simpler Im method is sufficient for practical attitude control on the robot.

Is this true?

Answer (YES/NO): NO